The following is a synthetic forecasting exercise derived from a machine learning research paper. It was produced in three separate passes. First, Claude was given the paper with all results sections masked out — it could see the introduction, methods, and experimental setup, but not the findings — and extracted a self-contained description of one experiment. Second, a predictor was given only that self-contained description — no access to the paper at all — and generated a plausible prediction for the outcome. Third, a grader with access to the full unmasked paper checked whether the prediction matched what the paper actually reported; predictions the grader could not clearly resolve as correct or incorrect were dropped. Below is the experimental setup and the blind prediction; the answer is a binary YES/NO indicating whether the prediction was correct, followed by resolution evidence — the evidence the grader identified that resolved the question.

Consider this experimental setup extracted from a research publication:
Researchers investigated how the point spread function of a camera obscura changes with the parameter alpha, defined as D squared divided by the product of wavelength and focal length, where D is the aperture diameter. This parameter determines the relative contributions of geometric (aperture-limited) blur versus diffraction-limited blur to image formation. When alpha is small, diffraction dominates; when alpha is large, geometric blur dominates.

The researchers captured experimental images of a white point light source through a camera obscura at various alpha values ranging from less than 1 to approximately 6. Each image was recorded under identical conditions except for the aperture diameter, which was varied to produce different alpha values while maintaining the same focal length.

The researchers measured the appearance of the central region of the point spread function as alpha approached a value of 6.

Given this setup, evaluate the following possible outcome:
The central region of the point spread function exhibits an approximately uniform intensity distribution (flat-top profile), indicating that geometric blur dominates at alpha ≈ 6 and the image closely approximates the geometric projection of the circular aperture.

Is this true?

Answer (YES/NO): NO